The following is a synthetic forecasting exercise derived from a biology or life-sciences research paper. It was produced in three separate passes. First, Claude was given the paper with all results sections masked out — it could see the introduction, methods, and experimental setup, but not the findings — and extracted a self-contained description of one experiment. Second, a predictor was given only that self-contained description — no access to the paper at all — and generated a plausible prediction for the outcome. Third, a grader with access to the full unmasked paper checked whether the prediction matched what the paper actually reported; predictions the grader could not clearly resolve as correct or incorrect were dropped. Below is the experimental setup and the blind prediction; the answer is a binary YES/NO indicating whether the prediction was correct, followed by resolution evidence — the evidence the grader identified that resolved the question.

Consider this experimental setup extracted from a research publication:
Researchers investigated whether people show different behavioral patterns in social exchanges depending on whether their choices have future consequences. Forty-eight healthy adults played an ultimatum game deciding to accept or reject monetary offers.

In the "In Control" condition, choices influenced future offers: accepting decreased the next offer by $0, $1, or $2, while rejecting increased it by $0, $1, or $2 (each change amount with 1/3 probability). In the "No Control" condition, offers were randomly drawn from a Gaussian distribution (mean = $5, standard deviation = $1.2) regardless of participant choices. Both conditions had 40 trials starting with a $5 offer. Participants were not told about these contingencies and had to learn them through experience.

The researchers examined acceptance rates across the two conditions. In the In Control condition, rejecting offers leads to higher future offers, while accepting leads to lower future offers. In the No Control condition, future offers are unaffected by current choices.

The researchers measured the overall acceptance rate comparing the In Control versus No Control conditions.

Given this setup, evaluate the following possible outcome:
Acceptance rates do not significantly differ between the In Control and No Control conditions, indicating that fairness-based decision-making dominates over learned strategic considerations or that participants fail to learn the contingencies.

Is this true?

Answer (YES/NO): NO